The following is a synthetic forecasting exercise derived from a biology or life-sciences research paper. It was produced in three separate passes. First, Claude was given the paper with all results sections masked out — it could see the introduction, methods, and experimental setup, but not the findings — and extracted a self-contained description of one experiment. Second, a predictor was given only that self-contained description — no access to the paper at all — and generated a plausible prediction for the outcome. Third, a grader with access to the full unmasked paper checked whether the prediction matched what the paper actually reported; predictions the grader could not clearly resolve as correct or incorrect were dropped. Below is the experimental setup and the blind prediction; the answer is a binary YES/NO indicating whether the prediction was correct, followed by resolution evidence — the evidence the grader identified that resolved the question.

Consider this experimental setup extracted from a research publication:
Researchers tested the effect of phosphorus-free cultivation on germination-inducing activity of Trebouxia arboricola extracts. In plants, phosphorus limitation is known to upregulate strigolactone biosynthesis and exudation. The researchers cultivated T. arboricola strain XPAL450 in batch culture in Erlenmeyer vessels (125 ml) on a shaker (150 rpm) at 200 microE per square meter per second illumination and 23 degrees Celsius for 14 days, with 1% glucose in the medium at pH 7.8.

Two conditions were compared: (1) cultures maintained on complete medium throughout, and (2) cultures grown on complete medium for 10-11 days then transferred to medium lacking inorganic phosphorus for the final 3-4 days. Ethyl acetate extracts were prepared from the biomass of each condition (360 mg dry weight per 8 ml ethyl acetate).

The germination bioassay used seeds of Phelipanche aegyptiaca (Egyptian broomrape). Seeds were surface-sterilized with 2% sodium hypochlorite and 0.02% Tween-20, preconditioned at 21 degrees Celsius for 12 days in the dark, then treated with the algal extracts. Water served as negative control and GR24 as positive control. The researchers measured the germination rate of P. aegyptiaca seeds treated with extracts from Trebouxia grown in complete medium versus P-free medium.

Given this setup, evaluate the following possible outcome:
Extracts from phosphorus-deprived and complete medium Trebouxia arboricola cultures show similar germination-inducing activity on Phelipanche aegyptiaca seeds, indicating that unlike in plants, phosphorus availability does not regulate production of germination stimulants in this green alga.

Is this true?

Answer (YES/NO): NO